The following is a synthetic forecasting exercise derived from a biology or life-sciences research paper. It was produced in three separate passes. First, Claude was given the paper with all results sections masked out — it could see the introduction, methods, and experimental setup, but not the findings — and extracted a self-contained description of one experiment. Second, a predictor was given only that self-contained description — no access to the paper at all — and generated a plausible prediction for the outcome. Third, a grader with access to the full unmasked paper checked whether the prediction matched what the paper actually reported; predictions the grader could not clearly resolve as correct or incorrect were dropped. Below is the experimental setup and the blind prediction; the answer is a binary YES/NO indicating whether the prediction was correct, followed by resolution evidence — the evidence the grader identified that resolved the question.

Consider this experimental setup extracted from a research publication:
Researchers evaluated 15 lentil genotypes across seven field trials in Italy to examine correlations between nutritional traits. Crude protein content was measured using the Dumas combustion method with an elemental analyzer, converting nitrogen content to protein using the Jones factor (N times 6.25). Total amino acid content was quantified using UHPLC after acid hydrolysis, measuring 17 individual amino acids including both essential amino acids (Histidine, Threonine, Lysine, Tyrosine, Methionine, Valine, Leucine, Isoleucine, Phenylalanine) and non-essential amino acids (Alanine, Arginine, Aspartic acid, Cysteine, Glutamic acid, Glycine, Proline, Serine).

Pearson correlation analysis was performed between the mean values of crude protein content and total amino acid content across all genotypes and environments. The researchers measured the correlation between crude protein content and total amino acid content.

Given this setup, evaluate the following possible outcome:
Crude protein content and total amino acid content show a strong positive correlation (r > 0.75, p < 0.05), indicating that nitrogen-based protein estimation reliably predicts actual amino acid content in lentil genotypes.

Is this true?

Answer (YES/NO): NO